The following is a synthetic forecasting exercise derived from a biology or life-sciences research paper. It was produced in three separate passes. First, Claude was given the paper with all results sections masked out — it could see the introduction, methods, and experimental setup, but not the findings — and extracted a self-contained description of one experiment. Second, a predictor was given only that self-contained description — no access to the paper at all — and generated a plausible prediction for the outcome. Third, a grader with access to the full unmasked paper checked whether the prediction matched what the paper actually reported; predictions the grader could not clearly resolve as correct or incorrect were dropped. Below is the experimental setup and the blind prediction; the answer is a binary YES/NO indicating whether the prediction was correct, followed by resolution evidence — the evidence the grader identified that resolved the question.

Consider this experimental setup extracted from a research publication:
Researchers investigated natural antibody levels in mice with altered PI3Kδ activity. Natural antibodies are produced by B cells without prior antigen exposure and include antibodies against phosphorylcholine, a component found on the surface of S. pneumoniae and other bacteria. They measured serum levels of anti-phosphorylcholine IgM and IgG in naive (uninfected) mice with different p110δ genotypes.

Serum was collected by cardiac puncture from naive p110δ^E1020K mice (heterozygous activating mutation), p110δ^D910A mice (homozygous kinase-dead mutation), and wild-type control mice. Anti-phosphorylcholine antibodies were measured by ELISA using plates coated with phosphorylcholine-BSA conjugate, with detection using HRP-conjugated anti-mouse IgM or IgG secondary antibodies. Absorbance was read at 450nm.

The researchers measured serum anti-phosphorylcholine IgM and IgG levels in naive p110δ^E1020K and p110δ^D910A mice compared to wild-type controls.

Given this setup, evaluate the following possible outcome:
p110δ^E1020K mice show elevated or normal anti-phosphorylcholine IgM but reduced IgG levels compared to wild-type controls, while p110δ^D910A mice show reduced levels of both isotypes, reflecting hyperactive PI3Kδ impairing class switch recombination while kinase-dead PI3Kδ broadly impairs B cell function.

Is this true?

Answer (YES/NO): NO